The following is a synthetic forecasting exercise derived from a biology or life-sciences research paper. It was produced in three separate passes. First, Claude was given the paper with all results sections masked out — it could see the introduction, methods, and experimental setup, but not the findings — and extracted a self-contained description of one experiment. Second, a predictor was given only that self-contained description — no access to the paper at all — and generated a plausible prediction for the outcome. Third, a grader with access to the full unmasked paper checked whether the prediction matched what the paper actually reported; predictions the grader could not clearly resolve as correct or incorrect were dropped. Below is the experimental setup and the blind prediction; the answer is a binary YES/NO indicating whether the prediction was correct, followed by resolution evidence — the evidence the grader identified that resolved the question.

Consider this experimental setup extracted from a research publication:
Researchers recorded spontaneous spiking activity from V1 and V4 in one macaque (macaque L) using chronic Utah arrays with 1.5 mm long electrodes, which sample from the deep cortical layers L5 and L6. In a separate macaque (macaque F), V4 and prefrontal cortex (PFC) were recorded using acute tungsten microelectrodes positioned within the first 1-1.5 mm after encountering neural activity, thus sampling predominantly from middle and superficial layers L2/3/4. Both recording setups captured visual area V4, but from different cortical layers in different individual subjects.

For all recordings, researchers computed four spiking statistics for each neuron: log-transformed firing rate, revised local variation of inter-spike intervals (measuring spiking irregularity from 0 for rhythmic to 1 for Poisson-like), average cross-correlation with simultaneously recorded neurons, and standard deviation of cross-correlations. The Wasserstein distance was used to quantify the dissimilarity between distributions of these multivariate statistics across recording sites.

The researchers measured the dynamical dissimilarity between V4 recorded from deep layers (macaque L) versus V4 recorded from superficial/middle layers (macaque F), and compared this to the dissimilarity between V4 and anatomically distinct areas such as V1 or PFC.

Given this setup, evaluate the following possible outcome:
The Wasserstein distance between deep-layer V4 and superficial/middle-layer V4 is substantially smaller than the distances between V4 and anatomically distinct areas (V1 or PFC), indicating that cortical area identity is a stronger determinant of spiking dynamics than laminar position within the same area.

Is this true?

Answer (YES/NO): YES